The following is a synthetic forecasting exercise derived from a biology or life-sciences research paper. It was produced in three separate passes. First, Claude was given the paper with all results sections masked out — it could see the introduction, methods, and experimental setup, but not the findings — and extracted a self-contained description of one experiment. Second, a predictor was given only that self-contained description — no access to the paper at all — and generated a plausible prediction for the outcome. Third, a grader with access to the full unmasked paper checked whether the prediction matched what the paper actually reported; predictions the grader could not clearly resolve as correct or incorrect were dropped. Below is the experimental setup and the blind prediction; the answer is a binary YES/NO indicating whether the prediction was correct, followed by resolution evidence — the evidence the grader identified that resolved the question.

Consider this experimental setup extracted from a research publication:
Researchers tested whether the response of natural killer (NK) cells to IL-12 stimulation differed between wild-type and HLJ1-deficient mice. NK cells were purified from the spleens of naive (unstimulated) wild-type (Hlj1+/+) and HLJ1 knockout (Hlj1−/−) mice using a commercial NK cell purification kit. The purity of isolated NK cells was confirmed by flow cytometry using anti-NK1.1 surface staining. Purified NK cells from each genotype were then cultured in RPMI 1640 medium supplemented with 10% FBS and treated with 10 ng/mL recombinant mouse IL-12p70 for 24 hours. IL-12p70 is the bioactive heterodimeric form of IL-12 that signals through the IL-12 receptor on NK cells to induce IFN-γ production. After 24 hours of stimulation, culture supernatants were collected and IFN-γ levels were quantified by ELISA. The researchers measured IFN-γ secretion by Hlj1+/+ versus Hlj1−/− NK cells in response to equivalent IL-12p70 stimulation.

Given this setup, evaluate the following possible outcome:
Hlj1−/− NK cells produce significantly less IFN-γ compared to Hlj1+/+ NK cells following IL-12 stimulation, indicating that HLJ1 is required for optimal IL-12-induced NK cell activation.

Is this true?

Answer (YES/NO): NO